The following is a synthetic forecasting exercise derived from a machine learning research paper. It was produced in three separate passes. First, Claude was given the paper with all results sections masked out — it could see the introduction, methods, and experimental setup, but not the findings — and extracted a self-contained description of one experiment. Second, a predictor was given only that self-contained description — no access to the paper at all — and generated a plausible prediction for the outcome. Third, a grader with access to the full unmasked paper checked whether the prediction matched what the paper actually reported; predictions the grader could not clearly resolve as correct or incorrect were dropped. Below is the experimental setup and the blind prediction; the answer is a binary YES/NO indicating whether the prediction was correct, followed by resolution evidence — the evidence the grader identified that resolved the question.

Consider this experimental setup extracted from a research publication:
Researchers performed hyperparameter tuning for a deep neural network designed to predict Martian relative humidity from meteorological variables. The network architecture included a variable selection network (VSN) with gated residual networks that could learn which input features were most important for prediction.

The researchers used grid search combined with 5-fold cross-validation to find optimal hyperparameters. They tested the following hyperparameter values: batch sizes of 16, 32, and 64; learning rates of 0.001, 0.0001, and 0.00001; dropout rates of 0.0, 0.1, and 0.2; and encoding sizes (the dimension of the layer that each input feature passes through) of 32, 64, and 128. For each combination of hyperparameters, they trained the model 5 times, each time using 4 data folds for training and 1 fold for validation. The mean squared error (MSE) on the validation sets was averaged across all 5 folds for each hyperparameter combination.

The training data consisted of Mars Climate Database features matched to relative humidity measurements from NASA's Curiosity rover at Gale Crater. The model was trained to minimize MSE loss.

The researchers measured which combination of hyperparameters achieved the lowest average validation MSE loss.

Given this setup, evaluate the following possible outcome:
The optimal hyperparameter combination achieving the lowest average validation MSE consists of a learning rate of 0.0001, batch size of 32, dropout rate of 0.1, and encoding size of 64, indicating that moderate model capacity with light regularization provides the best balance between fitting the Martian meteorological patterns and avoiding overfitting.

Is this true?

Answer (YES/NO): NO